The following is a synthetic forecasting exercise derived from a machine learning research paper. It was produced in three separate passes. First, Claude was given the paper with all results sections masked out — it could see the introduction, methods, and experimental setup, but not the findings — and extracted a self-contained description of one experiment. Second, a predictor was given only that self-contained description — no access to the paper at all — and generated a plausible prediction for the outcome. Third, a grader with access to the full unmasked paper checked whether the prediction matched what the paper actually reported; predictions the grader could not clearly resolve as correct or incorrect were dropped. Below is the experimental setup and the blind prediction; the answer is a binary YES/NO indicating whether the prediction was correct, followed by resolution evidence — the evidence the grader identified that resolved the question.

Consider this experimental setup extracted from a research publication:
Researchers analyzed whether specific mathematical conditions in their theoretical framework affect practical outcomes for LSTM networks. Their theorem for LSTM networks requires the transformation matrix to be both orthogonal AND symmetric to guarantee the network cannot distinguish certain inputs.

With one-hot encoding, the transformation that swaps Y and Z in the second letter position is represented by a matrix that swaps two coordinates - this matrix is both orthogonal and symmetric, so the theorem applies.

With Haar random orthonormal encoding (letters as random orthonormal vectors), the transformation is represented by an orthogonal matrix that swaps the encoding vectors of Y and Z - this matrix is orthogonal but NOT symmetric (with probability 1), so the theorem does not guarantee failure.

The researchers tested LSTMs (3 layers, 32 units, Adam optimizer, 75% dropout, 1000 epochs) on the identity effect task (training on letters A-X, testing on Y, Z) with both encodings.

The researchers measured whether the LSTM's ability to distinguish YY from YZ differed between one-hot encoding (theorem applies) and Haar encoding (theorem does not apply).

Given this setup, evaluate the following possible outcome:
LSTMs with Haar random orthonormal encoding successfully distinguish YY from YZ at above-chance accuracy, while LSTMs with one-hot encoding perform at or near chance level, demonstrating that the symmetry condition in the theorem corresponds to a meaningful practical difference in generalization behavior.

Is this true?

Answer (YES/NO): NO